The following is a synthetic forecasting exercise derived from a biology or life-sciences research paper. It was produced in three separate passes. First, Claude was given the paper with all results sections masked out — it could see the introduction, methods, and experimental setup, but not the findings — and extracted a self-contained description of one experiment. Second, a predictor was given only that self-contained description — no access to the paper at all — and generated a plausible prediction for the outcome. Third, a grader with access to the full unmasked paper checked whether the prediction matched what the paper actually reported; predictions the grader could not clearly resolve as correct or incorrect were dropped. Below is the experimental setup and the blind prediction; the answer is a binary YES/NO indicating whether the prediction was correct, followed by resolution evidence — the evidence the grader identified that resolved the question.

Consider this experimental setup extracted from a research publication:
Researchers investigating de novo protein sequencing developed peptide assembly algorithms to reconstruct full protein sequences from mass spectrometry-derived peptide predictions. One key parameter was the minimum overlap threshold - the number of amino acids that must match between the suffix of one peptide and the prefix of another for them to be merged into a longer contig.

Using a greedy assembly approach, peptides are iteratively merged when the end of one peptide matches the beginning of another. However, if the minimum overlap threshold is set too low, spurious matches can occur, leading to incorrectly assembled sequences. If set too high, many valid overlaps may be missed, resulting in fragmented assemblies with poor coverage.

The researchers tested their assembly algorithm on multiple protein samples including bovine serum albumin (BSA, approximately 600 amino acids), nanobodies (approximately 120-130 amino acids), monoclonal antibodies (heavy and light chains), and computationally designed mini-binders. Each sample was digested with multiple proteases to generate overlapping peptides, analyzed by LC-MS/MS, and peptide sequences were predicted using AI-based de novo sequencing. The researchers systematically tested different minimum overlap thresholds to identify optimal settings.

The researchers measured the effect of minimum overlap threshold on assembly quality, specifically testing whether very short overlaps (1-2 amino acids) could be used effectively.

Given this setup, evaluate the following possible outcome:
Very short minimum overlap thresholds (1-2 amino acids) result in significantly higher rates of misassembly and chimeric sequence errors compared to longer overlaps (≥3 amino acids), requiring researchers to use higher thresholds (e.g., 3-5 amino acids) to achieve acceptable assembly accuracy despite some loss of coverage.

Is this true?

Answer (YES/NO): YES